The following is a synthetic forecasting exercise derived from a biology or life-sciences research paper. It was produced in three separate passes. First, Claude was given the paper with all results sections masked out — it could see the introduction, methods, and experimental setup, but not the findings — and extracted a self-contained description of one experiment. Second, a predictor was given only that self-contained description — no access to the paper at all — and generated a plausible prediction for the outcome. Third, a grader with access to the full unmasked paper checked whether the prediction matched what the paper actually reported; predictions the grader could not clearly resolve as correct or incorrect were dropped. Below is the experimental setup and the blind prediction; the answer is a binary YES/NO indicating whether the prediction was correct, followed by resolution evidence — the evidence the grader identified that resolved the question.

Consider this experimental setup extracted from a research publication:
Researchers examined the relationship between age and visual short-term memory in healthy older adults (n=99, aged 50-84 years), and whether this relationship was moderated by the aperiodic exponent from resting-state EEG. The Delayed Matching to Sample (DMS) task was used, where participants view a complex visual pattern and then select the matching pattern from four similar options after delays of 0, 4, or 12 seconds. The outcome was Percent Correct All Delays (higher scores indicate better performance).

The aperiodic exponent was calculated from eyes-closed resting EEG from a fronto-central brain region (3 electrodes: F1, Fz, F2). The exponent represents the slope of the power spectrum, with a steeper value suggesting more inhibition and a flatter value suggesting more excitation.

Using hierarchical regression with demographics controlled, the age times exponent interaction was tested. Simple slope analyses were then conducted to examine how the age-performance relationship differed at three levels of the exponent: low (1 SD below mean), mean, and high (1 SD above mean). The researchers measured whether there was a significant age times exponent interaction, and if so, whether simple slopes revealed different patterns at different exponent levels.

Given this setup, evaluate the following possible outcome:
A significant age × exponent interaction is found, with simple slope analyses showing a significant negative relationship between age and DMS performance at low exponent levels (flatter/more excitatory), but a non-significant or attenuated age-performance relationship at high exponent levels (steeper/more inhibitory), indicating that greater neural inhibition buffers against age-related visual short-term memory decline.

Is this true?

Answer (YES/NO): YES